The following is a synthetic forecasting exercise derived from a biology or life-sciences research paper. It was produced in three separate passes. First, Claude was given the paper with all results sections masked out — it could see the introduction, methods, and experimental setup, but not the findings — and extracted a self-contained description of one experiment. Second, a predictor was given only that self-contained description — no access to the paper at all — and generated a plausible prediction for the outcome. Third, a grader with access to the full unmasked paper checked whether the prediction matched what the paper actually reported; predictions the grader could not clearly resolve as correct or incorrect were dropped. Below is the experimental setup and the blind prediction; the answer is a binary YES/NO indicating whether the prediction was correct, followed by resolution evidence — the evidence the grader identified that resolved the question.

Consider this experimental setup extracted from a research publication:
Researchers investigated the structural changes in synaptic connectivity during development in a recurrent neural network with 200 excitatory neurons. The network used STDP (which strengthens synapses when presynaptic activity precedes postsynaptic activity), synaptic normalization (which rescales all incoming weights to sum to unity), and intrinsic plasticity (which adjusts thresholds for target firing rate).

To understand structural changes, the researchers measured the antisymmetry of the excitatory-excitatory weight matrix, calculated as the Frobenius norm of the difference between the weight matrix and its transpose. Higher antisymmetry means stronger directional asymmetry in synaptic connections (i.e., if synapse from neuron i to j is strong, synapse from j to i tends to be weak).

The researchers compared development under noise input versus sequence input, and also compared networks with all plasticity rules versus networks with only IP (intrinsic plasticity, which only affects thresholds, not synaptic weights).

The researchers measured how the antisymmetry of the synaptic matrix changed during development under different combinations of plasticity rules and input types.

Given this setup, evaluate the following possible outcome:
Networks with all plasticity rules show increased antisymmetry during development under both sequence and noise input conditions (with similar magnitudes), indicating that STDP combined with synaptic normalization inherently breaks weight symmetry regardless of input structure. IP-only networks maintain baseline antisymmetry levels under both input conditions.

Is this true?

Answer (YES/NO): YES